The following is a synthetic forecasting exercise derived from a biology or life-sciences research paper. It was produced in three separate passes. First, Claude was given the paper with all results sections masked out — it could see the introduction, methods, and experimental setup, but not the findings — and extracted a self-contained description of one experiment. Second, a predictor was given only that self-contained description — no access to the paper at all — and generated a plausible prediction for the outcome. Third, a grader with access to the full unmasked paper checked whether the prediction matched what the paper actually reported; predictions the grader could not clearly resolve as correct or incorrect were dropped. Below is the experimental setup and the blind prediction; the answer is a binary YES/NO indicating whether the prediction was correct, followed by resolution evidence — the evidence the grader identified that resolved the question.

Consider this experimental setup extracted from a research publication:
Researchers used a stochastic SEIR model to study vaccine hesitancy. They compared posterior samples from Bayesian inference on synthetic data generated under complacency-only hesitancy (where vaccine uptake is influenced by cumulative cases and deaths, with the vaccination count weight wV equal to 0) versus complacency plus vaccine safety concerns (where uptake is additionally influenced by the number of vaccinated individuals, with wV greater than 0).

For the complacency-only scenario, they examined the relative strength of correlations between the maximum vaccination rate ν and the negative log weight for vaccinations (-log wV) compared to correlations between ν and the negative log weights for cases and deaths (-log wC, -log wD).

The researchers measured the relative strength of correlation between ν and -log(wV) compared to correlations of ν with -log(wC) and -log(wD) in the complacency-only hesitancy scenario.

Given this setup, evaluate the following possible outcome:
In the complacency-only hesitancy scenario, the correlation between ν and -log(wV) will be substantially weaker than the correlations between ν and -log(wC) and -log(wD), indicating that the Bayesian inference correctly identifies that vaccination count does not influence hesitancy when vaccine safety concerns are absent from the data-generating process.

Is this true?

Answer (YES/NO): NO